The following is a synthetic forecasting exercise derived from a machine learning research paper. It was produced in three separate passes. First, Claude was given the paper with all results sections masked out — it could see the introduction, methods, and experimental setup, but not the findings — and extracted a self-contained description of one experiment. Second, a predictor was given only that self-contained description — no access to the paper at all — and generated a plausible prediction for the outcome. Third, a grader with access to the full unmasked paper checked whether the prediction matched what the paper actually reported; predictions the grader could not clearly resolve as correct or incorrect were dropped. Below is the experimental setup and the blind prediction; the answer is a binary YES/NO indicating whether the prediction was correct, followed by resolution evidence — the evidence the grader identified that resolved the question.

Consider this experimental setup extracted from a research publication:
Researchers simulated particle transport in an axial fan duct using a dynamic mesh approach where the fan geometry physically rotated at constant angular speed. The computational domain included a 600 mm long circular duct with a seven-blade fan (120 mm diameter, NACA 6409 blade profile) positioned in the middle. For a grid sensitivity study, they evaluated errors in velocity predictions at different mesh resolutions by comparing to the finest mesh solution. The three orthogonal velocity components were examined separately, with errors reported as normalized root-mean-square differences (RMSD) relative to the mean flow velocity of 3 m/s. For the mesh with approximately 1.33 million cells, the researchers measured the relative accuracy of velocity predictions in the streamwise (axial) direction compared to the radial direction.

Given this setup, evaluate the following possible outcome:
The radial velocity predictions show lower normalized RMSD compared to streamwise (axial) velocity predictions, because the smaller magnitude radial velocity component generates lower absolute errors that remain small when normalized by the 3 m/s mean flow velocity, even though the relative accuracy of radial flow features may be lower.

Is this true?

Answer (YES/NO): YES